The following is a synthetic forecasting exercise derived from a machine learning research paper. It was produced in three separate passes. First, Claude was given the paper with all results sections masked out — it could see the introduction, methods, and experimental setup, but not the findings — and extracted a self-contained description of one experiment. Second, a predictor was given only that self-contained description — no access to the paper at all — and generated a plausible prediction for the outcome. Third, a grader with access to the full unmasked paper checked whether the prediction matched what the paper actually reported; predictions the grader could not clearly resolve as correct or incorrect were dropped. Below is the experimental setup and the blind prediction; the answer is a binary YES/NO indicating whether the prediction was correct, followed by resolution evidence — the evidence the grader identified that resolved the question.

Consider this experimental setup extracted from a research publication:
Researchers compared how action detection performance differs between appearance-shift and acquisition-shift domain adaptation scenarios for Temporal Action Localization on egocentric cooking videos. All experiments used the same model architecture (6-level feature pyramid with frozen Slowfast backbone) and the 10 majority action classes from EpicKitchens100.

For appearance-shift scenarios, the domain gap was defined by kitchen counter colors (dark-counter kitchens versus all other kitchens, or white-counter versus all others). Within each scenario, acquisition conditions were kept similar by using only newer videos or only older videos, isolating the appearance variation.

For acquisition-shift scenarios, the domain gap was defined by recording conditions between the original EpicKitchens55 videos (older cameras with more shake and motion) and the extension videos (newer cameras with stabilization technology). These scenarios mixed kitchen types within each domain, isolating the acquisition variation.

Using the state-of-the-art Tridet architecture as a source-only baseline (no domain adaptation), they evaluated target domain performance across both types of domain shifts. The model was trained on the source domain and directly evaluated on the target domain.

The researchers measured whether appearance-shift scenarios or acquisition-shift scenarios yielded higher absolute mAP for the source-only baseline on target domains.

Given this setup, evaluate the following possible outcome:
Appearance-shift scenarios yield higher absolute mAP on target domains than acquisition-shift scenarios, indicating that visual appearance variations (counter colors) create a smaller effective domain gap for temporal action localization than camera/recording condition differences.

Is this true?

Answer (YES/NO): YES